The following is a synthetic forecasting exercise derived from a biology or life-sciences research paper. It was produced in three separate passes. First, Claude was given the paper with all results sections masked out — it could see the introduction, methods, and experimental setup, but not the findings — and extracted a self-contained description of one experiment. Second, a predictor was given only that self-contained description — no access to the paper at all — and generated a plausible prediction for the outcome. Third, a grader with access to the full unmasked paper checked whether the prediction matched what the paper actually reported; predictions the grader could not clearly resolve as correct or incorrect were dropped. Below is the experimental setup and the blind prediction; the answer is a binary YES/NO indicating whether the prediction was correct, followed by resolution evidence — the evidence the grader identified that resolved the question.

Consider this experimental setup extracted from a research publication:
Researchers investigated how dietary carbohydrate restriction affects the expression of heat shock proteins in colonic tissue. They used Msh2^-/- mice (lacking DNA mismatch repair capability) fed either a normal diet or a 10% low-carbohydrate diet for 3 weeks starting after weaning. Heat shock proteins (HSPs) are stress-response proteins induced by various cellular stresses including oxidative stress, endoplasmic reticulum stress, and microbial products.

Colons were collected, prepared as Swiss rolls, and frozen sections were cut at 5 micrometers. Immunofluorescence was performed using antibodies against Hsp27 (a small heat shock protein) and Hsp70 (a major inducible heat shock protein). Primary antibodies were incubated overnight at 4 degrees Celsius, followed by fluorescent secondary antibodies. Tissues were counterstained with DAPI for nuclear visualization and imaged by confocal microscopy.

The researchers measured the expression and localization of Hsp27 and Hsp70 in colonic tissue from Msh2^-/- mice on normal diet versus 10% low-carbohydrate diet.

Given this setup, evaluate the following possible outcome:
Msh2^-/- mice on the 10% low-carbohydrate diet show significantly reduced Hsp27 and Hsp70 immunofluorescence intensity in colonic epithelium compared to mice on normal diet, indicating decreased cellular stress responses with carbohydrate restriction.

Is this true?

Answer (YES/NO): NO